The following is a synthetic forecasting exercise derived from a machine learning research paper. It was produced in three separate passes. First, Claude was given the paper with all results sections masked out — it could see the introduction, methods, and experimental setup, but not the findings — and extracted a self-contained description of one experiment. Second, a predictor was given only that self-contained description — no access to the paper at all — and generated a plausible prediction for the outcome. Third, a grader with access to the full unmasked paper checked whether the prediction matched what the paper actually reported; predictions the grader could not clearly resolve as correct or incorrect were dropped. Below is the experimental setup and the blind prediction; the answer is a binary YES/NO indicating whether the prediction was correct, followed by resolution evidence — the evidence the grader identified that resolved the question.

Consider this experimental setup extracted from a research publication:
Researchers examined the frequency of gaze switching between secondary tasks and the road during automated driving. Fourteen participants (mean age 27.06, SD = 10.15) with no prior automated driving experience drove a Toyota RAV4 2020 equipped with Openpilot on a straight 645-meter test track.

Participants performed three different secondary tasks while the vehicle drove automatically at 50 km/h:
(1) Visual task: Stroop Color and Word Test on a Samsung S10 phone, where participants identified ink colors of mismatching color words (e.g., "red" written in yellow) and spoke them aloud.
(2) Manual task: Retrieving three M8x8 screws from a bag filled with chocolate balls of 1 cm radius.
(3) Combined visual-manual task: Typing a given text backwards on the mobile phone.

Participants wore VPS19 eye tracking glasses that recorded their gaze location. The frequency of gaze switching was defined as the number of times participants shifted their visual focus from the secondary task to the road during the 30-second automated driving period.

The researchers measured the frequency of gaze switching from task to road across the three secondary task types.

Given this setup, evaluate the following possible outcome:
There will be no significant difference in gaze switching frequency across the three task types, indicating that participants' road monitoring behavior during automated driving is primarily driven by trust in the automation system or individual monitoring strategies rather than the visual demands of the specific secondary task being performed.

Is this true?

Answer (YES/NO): NO